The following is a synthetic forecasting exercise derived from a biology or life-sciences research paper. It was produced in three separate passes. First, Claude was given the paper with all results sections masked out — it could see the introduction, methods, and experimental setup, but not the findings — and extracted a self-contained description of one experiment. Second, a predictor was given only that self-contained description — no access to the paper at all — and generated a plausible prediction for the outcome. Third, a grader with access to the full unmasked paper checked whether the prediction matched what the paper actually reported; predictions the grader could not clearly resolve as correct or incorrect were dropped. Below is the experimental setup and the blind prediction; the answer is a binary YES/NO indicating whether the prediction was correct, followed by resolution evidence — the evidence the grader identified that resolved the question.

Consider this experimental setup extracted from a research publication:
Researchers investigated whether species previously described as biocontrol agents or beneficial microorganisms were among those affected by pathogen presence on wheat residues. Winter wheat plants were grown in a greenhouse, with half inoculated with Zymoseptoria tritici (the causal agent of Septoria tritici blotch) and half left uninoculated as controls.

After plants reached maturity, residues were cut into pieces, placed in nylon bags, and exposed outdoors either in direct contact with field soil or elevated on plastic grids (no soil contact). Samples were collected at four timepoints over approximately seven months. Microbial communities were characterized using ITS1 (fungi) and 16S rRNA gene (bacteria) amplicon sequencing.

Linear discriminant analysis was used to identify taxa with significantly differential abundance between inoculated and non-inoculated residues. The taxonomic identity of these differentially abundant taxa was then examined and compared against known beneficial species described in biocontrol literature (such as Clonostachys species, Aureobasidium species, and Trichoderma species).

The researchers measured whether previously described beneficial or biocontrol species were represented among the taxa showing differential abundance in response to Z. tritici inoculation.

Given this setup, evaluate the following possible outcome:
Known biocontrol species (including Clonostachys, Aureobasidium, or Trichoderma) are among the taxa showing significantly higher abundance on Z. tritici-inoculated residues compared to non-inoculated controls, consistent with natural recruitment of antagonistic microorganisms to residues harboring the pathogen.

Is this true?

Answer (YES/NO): NO